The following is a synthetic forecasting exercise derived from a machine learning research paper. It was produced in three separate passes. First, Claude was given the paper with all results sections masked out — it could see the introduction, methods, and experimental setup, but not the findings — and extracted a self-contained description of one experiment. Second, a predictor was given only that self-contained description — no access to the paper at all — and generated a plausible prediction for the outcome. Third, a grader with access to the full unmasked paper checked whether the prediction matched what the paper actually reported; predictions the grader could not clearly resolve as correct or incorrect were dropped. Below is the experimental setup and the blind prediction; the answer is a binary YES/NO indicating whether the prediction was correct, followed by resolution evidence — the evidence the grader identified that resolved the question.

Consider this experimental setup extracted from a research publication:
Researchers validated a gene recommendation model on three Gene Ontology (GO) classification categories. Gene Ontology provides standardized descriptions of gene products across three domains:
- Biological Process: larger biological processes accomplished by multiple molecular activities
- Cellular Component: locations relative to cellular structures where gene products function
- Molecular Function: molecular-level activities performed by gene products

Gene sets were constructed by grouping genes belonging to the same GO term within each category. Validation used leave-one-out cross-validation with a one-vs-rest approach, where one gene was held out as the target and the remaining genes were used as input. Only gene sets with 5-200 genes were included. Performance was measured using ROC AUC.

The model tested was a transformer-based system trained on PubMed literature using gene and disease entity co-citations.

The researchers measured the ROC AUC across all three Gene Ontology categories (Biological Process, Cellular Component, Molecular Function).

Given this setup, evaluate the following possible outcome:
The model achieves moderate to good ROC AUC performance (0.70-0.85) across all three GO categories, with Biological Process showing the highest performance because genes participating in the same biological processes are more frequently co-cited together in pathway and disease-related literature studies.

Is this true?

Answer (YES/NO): NO